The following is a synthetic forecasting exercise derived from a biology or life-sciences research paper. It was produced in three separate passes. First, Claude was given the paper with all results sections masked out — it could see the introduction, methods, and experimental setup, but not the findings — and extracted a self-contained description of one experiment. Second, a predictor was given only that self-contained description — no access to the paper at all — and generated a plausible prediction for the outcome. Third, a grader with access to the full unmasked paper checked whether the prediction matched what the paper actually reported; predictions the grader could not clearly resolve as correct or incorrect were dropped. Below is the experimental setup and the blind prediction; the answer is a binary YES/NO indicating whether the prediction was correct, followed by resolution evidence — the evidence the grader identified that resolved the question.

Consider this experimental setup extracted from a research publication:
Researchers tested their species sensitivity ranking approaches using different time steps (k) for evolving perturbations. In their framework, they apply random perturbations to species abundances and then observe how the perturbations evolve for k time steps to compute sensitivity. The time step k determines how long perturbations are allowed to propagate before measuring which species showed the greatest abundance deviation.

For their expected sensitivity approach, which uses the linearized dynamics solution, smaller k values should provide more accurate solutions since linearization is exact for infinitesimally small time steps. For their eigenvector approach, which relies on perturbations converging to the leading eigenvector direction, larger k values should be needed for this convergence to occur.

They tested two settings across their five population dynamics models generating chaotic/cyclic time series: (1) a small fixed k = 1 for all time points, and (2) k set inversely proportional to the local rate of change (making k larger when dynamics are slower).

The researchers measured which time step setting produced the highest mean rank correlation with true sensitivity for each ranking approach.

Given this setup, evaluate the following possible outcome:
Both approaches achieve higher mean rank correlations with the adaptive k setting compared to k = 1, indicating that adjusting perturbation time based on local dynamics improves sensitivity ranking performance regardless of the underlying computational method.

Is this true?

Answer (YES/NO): NO